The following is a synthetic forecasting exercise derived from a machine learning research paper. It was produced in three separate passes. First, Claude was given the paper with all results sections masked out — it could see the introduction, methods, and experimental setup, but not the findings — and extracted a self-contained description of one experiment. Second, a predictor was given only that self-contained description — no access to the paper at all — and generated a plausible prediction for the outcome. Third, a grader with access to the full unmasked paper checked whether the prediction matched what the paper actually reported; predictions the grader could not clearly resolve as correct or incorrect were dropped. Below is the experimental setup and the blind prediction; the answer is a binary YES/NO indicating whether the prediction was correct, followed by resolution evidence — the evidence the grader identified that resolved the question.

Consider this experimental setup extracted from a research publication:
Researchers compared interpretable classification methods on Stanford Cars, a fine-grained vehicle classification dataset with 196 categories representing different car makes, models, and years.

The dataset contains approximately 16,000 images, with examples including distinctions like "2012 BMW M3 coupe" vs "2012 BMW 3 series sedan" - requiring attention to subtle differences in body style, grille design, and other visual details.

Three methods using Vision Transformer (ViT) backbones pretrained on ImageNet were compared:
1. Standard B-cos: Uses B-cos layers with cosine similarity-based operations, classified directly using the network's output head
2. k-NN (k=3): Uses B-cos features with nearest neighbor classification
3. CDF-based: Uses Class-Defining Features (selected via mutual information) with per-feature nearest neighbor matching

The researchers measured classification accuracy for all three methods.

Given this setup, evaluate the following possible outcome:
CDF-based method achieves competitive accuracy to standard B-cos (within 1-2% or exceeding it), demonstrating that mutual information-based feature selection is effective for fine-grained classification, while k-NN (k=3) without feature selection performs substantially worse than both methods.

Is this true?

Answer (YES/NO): NO